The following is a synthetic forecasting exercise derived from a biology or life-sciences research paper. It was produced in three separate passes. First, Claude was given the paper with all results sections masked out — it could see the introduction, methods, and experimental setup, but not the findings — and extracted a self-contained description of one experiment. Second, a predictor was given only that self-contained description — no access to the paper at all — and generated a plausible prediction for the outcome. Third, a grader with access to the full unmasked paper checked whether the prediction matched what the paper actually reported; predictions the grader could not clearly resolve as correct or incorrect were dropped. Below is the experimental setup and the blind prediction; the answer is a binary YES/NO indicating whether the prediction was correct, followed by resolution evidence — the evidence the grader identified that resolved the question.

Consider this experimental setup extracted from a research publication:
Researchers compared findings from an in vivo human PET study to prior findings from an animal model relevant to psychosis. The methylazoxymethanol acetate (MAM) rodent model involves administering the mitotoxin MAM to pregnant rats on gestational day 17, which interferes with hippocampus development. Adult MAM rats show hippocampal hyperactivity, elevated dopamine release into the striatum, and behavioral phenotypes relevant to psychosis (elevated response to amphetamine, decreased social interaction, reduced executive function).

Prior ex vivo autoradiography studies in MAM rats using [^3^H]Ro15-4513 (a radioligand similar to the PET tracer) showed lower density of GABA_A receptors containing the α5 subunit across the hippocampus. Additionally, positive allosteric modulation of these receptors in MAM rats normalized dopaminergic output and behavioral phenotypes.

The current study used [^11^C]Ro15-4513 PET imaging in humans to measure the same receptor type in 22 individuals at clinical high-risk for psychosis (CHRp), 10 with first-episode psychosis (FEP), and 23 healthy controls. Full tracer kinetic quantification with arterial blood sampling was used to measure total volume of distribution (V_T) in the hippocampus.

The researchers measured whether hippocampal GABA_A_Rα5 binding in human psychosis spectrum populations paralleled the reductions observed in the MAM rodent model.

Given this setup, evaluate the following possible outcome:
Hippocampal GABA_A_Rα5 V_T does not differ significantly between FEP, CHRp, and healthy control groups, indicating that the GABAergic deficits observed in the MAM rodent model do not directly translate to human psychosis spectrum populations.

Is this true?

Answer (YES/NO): YES